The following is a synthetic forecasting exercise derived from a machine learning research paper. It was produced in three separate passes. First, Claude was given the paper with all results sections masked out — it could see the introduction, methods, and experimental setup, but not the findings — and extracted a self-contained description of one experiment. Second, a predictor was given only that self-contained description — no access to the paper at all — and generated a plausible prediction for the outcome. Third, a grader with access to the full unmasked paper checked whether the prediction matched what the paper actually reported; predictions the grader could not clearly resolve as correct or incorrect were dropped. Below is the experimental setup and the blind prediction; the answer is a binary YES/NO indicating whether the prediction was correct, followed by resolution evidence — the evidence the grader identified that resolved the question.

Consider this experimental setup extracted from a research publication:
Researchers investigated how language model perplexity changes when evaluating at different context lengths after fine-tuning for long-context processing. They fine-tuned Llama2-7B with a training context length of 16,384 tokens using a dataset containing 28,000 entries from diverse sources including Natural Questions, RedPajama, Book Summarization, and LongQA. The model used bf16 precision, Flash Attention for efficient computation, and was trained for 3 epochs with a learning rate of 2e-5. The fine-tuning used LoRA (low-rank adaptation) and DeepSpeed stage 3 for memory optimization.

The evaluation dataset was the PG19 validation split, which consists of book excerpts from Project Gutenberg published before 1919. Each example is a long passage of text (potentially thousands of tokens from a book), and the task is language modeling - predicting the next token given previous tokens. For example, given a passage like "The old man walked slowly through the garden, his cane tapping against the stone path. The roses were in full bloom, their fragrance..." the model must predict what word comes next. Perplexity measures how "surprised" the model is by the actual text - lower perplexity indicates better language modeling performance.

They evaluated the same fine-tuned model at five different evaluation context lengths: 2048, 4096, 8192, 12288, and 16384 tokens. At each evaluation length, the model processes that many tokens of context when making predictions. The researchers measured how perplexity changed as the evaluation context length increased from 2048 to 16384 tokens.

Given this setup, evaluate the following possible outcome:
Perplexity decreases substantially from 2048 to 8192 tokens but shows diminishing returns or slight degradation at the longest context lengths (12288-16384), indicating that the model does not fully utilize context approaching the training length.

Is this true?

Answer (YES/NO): NO